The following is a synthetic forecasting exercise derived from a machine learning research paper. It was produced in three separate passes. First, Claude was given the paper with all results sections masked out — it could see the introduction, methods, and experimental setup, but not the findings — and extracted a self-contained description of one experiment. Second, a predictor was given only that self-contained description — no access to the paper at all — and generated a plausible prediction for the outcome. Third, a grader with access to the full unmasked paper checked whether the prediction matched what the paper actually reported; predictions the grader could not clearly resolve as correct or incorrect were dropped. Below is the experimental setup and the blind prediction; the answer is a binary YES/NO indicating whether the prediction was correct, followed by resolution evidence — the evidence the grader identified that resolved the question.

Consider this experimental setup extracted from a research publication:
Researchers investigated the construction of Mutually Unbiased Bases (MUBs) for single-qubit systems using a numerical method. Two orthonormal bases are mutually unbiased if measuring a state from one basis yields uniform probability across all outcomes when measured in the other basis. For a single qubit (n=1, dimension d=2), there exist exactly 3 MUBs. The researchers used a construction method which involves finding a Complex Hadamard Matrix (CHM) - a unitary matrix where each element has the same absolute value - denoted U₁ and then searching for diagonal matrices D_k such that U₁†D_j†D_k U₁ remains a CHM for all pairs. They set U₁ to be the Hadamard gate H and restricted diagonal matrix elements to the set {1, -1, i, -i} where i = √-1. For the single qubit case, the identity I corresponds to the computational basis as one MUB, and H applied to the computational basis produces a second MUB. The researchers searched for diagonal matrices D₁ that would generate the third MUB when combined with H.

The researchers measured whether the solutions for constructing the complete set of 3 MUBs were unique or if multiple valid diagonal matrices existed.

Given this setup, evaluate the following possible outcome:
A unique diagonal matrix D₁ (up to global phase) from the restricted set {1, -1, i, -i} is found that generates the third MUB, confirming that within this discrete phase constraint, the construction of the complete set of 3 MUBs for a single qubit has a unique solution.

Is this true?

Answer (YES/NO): NO